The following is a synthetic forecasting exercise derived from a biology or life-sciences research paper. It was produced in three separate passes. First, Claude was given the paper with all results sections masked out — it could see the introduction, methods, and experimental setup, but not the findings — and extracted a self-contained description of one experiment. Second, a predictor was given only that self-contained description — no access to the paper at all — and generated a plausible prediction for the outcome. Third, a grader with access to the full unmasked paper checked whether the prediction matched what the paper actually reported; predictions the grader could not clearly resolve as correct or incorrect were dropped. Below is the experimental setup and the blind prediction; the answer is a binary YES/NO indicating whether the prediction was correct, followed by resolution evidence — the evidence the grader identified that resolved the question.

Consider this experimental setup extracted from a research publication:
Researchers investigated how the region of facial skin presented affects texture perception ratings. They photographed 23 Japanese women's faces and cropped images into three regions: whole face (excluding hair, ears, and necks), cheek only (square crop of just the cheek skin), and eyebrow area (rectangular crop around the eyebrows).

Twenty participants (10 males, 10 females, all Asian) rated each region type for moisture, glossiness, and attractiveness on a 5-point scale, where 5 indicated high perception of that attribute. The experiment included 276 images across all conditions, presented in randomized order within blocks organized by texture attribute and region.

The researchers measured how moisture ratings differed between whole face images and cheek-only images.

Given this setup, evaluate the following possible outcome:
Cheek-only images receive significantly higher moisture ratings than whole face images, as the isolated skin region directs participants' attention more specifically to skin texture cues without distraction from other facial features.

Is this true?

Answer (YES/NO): NO